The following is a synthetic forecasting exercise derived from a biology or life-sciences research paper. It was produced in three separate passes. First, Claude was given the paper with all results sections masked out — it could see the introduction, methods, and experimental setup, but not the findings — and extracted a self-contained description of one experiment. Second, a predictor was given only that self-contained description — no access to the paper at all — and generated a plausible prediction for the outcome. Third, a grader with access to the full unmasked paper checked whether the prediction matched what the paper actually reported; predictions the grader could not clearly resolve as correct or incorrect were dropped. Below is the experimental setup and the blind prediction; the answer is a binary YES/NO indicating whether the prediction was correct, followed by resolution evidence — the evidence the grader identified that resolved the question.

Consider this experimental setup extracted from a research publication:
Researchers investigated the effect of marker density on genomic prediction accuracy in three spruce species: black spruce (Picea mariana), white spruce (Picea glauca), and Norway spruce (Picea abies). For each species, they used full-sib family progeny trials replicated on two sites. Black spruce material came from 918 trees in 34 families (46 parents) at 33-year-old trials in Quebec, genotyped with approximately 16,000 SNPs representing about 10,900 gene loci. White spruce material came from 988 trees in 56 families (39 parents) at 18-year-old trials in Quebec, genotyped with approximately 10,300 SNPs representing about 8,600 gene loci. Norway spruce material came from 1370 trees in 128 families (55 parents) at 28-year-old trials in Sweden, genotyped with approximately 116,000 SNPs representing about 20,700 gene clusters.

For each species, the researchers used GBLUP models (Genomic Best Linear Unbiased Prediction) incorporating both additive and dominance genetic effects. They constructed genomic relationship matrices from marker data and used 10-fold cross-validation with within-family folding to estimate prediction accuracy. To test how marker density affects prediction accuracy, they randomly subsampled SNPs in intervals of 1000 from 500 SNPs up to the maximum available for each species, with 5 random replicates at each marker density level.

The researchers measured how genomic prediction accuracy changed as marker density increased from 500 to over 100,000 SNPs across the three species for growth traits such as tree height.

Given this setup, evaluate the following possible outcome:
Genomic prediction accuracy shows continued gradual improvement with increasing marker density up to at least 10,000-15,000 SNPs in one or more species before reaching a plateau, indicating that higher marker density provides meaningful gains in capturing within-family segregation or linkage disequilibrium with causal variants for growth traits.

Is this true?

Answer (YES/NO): NO